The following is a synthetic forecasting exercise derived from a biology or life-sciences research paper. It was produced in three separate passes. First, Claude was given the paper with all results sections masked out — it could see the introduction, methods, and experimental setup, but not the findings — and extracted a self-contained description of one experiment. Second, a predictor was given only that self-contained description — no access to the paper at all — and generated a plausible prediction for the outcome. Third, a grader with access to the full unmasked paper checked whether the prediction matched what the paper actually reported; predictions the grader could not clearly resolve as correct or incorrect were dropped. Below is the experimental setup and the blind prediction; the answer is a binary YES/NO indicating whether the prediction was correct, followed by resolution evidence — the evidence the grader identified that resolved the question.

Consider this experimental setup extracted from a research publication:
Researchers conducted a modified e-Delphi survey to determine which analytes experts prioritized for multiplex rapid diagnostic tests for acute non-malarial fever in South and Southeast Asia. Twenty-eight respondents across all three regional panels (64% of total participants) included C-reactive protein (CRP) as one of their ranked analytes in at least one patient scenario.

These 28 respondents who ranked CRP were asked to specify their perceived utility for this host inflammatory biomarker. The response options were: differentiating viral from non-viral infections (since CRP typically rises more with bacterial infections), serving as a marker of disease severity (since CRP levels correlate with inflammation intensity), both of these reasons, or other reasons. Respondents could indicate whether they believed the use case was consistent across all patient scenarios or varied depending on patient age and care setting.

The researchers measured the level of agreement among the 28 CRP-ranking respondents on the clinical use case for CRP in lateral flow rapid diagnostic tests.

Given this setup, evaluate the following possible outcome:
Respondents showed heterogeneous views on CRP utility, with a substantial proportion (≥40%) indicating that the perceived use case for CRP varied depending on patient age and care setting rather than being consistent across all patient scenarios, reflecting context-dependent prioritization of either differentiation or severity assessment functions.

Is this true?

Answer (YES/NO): NO